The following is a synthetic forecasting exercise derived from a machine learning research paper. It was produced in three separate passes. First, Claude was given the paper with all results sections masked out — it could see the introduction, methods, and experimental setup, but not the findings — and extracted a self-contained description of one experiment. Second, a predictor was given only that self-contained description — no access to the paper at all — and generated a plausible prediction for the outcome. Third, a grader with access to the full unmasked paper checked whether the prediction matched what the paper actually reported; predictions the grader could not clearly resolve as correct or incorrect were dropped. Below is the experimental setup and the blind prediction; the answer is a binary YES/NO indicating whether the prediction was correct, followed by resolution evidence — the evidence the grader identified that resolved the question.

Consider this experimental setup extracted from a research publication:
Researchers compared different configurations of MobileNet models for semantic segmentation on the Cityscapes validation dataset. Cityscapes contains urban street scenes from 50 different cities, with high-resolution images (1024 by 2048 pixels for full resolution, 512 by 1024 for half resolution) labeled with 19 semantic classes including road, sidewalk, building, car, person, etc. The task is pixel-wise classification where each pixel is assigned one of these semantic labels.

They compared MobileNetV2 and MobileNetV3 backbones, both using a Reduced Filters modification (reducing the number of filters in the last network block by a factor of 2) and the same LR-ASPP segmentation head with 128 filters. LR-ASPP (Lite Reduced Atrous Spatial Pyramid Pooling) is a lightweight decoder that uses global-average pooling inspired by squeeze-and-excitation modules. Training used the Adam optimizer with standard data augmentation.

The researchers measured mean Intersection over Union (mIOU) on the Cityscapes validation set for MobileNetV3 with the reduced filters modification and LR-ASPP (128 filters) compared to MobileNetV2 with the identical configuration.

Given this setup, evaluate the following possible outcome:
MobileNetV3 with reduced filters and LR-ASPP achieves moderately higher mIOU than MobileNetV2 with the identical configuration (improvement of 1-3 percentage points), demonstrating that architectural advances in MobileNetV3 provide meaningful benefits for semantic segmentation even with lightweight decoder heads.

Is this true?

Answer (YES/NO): NO